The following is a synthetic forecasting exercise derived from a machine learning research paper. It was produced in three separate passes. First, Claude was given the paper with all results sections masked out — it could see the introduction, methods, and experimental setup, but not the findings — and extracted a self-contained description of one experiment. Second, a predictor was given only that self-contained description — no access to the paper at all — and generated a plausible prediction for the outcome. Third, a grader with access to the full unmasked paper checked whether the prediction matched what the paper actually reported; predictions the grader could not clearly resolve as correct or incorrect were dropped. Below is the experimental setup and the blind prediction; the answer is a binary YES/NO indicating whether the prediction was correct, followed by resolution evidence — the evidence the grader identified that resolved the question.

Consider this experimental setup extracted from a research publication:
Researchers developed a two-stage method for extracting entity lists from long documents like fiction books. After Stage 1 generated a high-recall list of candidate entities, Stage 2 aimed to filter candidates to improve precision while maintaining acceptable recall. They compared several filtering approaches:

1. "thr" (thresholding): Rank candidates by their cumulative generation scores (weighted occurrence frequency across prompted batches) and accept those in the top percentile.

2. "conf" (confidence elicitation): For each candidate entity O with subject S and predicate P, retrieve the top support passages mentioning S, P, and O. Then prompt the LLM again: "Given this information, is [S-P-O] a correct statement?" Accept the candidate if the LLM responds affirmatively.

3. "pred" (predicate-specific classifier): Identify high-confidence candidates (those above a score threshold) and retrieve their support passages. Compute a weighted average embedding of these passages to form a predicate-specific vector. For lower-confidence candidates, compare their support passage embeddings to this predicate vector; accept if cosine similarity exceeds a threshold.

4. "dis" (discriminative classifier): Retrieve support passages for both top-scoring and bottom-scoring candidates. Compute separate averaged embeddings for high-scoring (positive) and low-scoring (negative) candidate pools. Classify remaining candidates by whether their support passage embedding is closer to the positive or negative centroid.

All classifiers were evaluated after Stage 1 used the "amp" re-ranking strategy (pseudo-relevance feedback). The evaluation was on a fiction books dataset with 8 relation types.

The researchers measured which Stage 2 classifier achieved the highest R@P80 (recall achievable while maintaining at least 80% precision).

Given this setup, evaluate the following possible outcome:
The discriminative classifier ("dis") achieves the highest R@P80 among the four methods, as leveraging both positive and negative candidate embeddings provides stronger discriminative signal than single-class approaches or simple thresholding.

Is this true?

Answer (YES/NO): NO